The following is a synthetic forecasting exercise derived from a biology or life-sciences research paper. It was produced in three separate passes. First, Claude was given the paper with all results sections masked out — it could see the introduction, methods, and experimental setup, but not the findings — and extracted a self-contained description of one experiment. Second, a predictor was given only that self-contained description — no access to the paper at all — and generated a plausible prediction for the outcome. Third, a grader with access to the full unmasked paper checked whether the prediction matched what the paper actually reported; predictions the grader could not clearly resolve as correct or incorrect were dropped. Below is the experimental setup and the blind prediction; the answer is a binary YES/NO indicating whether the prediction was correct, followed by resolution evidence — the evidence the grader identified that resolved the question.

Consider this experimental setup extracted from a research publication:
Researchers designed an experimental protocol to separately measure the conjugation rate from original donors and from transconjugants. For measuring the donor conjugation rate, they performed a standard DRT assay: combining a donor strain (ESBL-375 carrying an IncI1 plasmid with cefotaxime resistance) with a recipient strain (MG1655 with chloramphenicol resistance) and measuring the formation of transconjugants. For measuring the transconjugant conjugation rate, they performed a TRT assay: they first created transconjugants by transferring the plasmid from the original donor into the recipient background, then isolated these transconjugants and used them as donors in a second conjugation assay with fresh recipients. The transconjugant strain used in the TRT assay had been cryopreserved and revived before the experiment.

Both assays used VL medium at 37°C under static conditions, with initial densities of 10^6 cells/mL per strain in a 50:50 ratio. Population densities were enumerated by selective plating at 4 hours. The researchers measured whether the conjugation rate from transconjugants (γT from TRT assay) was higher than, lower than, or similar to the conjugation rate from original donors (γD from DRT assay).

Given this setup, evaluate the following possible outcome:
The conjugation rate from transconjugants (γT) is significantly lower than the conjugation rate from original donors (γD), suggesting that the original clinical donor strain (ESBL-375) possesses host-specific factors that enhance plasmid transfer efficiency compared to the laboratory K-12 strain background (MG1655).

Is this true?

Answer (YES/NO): NO